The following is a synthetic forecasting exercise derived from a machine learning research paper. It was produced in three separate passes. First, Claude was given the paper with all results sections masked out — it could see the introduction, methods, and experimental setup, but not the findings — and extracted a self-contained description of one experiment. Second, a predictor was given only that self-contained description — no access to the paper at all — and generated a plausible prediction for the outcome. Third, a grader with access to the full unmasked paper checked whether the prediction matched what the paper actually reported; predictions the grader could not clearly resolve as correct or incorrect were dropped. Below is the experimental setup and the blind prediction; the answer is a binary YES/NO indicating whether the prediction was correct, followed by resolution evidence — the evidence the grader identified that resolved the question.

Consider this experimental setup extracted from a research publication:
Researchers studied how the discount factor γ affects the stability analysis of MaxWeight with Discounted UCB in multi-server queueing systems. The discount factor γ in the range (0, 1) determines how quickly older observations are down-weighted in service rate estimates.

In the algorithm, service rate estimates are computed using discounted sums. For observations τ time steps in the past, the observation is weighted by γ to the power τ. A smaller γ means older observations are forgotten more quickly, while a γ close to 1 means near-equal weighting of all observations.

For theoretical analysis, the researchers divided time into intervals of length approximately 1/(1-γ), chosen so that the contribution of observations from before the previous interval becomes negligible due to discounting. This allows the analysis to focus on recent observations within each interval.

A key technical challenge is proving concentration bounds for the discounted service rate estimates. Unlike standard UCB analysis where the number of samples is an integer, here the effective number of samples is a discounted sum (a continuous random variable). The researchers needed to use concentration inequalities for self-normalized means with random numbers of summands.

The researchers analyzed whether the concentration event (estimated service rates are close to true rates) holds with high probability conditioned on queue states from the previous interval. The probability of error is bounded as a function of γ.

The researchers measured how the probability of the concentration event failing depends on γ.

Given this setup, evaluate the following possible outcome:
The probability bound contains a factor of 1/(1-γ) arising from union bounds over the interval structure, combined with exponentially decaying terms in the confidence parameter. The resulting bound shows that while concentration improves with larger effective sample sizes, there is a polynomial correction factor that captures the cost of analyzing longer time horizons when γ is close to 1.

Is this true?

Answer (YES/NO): NO